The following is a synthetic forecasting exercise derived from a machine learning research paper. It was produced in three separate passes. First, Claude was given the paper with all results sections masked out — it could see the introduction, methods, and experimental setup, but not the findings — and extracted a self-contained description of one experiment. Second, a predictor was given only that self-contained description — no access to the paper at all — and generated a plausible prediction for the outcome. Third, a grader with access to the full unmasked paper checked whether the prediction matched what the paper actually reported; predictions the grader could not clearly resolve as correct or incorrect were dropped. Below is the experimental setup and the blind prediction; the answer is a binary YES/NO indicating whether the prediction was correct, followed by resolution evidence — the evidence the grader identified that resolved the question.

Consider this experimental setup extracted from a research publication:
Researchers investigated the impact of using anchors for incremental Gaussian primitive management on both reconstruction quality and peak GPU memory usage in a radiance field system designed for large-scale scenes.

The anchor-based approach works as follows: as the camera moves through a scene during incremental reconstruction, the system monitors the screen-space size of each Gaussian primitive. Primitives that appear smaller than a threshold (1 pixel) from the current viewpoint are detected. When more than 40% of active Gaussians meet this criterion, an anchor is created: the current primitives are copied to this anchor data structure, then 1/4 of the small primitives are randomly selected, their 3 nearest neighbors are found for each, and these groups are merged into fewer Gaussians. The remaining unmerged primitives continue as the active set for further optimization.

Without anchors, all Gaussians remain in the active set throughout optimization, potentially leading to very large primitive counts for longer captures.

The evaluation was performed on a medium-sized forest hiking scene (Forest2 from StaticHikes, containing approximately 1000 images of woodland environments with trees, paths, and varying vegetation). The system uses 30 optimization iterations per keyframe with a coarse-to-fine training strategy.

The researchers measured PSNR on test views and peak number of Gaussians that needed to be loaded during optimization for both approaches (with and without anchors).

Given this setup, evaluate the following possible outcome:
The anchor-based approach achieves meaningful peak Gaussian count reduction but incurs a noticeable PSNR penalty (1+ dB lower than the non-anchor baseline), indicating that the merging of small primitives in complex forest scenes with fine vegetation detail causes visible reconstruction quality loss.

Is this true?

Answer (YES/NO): NO